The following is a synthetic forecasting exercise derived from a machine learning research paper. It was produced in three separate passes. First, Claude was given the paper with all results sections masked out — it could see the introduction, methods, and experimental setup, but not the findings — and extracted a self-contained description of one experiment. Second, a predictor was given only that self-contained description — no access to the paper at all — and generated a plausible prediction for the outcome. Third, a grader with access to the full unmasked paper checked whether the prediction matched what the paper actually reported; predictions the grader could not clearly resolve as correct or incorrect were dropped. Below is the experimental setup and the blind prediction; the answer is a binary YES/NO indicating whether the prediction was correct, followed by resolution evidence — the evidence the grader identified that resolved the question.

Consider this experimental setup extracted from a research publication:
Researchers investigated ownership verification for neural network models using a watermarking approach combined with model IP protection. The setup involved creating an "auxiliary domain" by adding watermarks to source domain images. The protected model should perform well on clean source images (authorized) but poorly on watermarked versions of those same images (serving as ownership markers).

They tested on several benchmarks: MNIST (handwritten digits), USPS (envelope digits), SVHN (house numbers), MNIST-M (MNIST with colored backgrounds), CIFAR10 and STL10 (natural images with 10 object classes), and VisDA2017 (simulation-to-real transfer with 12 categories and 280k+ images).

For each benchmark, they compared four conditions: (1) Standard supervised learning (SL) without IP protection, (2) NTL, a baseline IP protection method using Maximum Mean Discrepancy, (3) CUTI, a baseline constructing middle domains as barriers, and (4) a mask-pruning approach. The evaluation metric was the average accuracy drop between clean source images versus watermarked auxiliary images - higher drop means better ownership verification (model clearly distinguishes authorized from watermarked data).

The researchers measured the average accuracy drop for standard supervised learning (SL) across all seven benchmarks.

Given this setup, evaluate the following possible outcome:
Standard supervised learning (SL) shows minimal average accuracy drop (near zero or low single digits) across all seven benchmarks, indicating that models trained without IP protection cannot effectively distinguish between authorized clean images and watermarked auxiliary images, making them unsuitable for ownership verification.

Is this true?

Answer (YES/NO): YES